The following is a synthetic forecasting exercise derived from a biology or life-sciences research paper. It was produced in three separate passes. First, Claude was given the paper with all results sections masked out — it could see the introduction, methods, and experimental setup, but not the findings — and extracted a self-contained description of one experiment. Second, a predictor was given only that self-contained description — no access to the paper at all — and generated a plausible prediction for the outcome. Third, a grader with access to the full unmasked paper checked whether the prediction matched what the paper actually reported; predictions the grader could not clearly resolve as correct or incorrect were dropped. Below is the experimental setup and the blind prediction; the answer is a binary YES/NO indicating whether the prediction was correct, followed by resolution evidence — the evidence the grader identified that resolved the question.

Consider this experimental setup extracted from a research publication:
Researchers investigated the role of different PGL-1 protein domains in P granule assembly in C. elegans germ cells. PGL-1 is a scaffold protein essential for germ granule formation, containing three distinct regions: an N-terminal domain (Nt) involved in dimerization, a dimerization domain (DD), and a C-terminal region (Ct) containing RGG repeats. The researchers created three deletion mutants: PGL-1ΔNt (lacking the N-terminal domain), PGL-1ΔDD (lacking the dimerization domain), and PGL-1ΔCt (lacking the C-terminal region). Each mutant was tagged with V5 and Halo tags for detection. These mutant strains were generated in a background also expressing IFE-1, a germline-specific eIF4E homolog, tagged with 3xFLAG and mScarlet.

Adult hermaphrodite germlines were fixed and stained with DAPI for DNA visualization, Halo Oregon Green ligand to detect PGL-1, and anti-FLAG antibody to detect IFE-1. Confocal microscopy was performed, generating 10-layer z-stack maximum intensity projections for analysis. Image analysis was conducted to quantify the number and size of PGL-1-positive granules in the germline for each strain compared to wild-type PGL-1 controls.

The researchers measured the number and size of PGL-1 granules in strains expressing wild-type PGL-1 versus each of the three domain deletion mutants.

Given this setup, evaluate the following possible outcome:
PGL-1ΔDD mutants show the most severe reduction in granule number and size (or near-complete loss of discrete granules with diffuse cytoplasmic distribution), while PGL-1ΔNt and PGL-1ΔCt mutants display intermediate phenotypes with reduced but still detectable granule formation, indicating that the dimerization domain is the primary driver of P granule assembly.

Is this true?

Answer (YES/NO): NO